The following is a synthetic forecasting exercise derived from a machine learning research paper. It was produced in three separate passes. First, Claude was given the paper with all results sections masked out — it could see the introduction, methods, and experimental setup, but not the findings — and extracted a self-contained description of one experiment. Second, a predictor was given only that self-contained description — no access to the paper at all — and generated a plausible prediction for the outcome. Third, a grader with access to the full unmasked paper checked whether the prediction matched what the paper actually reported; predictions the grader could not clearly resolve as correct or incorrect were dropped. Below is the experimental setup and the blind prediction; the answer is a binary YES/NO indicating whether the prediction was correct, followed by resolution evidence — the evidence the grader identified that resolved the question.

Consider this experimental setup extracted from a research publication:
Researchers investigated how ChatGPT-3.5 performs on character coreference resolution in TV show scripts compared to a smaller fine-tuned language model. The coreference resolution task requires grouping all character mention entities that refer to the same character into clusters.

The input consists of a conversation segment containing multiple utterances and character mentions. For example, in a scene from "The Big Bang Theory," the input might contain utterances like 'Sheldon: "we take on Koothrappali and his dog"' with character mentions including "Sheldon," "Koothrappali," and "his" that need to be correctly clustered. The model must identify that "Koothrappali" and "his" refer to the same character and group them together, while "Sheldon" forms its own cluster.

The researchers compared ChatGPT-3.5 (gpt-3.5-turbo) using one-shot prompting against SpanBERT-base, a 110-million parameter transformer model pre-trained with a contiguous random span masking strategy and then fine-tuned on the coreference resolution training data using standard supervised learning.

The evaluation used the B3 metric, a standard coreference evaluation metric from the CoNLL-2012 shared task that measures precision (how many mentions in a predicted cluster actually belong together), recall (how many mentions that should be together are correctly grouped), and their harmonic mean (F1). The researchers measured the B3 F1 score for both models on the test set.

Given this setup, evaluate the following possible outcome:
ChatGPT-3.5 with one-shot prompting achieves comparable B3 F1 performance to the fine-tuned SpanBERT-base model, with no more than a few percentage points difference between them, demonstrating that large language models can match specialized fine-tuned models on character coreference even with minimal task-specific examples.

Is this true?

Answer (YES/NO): NO